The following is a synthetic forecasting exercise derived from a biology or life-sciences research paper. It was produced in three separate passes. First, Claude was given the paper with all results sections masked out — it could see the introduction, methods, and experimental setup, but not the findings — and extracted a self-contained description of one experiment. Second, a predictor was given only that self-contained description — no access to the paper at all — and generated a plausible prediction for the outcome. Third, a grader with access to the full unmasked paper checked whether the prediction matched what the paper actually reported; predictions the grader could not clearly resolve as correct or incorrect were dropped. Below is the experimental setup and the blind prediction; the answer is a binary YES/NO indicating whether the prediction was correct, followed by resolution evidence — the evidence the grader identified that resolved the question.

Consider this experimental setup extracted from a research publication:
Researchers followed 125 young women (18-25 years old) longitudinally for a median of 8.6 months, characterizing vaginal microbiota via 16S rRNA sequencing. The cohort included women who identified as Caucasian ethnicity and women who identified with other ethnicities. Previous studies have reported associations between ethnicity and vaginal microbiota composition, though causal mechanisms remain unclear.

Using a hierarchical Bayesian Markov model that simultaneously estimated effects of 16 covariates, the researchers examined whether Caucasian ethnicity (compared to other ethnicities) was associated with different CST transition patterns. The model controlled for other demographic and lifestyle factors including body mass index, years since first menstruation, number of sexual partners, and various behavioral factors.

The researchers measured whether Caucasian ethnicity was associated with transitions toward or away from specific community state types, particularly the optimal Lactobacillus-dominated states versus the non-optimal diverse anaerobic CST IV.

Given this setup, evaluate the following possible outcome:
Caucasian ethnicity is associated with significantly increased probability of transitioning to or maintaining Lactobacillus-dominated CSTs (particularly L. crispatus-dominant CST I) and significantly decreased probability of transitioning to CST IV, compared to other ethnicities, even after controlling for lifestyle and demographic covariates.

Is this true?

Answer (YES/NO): NO